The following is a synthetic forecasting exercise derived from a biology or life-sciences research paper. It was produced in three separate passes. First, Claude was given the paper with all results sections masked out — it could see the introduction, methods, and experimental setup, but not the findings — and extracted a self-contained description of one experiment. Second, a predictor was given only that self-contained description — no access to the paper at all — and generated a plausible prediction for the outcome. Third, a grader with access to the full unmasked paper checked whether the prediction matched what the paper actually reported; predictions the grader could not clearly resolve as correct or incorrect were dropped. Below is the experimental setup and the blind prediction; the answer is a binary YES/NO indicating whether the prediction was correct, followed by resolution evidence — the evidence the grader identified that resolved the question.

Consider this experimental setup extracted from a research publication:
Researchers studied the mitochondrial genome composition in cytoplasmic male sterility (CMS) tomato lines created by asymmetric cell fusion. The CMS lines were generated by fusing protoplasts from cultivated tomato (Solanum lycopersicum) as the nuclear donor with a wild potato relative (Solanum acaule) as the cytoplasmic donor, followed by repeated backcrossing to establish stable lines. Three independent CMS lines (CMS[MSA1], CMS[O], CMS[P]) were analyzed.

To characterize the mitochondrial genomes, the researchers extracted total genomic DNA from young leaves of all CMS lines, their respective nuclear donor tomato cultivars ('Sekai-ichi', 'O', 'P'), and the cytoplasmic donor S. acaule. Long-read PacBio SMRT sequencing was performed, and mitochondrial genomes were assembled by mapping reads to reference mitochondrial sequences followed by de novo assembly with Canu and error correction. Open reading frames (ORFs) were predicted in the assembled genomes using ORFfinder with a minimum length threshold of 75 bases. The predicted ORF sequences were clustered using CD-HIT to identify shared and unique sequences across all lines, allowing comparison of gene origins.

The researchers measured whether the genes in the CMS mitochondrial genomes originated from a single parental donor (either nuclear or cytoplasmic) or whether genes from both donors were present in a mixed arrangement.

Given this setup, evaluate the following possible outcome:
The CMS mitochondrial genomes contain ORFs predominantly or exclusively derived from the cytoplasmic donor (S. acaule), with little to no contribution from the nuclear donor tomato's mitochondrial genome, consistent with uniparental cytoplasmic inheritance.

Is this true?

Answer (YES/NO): NO